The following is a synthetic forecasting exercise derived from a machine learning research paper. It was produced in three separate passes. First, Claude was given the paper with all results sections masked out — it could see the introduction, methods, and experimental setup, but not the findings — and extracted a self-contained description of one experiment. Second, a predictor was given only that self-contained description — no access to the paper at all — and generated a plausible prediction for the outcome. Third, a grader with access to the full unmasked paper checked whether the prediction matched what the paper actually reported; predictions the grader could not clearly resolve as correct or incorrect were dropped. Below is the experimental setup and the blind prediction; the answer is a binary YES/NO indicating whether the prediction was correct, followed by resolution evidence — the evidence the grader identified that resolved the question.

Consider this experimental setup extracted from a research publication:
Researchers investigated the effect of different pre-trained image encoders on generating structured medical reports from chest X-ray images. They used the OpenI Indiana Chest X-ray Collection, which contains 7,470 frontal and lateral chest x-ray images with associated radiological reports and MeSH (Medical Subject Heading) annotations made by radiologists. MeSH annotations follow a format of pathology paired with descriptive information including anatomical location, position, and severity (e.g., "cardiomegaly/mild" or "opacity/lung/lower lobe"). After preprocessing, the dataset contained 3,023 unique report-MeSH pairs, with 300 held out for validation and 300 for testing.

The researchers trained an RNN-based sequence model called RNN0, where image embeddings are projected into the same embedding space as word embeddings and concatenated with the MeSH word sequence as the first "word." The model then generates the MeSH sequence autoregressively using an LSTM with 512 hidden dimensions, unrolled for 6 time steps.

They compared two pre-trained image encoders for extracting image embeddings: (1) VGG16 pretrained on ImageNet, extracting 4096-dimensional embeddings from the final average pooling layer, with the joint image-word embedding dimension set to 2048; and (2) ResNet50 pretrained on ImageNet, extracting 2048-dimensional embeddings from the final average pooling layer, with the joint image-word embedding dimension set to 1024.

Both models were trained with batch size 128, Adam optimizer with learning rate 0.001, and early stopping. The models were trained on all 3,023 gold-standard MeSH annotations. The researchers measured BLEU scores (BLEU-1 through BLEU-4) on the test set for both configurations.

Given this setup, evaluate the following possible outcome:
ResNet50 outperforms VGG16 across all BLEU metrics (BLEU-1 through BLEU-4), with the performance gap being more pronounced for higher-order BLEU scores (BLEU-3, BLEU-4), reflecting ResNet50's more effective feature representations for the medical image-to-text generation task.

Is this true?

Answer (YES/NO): YES